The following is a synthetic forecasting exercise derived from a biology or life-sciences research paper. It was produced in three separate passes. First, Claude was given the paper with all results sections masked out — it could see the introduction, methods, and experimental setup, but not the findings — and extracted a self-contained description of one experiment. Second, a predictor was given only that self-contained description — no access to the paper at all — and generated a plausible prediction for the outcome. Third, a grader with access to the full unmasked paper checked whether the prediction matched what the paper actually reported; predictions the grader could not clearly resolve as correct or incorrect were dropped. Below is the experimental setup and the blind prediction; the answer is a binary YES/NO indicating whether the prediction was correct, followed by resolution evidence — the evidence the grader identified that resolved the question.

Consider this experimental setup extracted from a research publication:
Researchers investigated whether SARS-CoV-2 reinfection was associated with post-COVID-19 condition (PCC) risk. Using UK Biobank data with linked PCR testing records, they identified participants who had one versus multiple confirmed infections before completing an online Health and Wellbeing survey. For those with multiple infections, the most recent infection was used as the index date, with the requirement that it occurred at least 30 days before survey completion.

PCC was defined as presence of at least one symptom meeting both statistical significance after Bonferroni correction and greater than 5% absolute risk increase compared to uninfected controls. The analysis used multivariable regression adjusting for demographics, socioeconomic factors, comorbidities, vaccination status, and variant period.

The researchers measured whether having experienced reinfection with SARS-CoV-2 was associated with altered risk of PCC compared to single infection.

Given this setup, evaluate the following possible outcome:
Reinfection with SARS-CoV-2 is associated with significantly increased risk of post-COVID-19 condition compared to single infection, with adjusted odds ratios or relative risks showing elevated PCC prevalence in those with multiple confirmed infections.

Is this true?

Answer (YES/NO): YES